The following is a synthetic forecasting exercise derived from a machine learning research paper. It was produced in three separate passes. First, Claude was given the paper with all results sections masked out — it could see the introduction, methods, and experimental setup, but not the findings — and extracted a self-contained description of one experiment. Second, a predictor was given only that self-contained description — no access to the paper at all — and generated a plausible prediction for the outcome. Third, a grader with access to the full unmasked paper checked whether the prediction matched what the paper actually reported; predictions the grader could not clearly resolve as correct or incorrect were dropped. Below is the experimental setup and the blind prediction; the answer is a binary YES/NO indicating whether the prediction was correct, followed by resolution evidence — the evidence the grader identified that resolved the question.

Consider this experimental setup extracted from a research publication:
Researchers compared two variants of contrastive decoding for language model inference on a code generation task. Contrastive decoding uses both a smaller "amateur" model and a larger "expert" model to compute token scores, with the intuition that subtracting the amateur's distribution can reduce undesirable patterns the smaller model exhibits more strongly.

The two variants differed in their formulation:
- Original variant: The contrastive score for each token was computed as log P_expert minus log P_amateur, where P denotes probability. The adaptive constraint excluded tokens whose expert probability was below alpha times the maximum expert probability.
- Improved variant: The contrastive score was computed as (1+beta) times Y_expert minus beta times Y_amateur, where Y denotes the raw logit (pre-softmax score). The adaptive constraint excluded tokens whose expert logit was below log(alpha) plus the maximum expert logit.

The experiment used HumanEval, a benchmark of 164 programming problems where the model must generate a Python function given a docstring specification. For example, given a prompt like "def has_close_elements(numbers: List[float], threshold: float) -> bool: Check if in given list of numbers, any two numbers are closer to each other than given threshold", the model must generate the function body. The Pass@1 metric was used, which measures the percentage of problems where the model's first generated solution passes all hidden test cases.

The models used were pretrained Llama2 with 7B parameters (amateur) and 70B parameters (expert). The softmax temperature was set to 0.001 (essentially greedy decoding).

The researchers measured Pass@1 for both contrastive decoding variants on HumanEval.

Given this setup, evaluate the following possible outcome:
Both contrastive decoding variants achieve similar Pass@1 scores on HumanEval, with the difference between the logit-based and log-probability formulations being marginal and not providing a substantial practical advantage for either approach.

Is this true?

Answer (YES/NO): NO